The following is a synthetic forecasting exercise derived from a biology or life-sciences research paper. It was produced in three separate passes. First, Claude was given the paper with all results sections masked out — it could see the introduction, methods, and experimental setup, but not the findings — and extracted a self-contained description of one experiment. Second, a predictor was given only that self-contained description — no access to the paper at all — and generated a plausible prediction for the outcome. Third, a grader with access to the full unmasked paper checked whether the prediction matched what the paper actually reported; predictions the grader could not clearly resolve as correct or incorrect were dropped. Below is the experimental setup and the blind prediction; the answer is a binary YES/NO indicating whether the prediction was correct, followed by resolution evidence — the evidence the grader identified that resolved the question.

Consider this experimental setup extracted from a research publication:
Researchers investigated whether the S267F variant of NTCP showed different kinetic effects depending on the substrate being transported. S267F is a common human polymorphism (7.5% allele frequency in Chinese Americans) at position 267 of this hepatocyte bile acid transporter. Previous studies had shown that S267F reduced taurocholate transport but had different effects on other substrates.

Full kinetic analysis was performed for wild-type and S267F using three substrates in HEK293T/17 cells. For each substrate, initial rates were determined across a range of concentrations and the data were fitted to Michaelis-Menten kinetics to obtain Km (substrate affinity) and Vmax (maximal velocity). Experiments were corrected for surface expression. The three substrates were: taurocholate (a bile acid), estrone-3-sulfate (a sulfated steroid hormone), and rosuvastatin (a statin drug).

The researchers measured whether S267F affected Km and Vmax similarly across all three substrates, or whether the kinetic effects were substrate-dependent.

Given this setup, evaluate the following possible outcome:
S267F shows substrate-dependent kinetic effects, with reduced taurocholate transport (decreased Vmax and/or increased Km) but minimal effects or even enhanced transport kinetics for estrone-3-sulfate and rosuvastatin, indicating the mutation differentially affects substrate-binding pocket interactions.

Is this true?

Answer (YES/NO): YES